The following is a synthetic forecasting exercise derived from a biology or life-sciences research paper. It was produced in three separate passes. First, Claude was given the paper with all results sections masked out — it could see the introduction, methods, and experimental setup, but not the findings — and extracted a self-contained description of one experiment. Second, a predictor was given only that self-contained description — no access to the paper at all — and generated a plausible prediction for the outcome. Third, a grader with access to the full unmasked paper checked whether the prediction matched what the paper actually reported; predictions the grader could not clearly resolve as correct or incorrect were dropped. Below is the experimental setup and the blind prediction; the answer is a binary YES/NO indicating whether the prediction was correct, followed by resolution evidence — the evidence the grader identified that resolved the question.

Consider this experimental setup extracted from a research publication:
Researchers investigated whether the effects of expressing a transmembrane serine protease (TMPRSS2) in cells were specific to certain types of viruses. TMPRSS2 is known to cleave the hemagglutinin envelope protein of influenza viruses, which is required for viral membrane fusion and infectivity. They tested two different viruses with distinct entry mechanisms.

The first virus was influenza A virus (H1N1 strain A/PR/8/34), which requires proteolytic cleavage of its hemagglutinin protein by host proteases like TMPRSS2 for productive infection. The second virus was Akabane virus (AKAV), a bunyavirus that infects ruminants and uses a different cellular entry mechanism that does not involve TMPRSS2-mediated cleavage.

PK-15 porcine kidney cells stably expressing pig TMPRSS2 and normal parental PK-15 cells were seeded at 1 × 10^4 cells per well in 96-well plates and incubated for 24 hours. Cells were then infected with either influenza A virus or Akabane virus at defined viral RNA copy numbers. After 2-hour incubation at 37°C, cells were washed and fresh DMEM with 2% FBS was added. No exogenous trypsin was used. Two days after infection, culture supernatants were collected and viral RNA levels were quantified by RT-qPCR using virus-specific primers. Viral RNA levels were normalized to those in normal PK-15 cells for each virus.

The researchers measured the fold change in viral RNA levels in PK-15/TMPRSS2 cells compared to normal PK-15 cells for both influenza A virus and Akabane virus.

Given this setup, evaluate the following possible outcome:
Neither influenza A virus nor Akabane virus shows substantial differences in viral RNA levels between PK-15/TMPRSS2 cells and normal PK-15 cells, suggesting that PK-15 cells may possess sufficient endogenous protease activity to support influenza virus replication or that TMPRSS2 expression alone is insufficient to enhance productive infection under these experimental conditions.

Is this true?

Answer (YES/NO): NO